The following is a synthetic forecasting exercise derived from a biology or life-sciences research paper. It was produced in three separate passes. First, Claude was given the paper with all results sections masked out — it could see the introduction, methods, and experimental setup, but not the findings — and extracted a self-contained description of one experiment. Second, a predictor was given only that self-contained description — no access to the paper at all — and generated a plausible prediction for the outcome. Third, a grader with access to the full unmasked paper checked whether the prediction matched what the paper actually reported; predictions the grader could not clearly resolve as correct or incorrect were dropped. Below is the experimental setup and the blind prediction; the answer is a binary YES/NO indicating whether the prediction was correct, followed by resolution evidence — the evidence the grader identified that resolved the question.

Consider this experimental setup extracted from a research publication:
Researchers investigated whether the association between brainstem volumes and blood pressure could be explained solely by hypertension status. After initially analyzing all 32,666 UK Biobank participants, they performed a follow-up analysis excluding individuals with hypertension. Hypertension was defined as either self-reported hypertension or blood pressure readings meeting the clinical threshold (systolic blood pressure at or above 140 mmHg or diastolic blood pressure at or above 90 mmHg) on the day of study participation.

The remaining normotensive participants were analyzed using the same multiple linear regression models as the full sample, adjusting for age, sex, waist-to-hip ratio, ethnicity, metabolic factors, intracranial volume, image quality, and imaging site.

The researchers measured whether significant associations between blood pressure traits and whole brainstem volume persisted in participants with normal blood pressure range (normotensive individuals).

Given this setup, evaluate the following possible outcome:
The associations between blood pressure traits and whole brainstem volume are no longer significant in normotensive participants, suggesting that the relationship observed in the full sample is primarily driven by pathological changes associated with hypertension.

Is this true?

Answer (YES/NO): NO